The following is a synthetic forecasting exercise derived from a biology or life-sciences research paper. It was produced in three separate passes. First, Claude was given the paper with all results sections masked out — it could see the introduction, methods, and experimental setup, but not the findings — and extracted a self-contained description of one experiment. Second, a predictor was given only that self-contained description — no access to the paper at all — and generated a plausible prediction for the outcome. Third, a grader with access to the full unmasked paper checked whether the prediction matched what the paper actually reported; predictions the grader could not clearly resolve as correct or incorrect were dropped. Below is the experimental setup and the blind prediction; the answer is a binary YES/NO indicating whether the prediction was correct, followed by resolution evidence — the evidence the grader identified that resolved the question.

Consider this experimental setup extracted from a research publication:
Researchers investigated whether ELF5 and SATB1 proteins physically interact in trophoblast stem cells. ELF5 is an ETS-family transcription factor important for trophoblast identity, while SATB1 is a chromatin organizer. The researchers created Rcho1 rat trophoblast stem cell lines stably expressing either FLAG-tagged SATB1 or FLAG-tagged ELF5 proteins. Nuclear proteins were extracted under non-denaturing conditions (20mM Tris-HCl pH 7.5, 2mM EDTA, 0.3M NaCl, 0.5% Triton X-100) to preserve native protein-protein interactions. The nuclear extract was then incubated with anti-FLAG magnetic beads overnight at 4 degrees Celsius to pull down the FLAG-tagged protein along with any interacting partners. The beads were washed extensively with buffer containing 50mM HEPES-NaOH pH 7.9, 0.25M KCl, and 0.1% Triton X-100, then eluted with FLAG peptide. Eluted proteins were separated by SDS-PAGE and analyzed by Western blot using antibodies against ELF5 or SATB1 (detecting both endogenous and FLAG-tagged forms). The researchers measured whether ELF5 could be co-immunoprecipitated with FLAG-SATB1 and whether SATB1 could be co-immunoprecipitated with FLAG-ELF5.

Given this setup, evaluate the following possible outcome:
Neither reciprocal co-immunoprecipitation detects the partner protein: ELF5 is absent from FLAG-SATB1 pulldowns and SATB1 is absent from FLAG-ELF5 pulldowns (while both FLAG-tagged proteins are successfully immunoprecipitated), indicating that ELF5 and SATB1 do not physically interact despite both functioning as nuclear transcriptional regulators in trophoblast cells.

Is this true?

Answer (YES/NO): NO